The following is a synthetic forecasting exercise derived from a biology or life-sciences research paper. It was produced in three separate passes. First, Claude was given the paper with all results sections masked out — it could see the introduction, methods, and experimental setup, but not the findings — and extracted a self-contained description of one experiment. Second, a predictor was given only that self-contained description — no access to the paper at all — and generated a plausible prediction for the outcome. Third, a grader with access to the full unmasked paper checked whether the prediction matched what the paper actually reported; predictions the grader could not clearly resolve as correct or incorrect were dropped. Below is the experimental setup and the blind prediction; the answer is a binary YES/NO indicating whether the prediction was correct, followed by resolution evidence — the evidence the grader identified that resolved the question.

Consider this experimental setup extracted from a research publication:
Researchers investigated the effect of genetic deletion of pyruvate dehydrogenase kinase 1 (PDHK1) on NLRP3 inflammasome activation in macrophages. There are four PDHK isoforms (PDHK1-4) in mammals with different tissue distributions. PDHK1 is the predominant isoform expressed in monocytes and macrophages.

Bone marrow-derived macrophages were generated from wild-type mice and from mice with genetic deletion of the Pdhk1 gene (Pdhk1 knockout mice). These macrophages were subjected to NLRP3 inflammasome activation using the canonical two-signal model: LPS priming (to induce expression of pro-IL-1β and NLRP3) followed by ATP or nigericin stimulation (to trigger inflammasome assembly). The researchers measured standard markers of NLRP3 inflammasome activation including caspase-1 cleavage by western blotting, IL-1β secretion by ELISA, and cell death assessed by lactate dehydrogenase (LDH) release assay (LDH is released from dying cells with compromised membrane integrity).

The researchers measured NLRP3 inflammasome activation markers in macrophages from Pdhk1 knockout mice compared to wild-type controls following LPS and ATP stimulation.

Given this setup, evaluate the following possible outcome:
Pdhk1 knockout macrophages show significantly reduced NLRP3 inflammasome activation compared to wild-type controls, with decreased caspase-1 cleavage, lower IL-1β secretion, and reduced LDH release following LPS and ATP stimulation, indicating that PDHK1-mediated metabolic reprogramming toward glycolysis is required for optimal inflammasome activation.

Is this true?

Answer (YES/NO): NO